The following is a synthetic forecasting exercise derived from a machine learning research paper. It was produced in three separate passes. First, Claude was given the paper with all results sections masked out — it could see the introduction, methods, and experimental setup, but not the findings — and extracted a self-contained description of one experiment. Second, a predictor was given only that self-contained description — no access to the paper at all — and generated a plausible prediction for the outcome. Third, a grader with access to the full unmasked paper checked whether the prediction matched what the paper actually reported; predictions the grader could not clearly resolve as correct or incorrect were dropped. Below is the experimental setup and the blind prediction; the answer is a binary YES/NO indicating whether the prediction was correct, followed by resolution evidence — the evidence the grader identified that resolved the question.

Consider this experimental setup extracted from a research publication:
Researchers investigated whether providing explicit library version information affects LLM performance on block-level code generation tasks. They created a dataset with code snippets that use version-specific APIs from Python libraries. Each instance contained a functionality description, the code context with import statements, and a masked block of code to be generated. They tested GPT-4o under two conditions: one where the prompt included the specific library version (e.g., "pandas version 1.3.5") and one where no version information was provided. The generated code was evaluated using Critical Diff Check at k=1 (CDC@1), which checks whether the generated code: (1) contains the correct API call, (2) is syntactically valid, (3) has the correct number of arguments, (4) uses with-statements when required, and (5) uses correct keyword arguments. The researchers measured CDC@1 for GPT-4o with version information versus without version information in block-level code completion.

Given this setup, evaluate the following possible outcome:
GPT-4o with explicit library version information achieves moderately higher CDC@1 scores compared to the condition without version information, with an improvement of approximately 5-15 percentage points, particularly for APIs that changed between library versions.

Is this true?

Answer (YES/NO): NO